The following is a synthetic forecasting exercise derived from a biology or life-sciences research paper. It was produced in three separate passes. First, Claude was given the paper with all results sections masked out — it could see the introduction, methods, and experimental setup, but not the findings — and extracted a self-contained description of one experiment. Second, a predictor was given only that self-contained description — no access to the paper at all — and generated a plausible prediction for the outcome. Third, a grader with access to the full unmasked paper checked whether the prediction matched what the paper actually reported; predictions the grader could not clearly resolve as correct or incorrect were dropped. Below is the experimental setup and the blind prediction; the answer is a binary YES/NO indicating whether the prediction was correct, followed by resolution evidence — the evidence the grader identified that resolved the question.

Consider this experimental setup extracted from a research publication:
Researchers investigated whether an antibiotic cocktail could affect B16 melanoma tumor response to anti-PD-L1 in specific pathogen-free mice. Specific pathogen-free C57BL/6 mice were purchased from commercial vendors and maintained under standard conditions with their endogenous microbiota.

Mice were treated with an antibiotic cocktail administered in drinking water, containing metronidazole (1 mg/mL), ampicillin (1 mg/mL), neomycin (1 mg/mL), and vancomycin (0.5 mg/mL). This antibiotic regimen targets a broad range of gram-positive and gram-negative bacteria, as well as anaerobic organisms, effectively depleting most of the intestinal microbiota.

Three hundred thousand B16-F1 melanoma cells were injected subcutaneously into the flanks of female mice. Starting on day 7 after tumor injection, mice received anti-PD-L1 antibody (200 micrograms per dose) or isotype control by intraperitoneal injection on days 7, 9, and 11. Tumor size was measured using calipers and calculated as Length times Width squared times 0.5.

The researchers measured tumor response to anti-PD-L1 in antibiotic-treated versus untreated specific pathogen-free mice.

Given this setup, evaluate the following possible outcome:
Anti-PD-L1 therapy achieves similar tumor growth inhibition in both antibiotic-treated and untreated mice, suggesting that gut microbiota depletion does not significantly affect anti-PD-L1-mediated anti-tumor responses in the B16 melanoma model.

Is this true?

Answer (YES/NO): YES